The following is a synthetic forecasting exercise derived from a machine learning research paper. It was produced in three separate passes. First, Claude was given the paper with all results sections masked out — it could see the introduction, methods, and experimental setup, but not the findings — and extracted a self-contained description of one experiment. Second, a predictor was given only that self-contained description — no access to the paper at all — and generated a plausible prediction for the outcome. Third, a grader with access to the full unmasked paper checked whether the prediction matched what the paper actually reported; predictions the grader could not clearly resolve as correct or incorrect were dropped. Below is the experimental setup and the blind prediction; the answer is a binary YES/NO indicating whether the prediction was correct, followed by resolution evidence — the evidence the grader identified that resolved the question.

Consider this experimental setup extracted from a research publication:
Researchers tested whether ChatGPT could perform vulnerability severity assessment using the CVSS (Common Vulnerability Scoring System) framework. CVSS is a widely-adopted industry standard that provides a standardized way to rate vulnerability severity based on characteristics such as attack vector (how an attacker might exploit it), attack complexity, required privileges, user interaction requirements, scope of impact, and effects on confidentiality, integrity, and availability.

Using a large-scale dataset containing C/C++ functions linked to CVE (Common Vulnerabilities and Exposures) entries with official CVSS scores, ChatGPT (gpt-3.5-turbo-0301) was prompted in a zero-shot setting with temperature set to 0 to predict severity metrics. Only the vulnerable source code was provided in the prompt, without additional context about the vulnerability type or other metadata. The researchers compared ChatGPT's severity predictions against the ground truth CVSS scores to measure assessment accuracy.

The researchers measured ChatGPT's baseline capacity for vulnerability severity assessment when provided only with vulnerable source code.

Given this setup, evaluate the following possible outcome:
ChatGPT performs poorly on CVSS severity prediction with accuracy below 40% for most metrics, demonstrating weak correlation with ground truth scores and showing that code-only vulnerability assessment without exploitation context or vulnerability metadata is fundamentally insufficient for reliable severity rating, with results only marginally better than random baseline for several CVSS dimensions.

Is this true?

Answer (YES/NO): NO